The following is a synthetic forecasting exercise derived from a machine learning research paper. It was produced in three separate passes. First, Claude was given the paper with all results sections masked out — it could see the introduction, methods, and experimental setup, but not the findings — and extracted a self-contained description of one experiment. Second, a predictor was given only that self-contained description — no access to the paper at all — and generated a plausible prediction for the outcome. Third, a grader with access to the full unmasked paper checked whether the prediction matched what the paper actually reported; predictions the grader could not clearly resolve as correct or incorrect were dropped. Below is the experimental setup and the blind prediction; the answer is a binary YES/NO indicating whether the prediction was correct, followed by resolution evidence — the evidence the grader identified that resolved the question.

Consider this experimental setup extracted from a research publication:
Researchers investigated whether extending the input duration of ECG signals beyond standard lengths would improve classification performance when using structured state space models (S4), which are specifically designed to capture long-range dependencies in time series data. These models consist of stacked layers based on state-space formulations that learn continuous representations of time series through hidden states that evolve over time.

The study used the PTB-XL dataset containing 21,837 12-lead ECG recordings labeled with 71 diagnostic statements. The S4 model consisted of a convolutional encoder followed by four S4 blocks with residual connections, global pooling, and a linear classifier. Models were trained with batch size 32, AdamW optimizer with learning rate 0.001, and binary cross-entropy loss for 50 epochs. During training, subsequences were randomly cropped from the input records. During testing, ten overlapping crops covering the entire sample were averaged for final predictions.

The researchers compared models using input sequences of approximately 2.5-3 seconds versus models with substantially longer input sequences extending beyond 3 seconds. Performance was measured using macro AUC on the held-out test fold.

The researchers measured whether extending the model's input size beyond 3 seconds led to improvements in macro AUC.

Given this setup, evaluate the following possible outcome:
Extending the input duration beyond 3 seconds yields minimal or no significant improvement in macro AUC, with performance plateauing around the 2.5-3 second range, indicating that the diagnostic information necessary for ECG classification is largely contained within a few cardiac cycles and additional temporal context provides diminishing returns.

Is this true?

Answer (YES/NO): YES